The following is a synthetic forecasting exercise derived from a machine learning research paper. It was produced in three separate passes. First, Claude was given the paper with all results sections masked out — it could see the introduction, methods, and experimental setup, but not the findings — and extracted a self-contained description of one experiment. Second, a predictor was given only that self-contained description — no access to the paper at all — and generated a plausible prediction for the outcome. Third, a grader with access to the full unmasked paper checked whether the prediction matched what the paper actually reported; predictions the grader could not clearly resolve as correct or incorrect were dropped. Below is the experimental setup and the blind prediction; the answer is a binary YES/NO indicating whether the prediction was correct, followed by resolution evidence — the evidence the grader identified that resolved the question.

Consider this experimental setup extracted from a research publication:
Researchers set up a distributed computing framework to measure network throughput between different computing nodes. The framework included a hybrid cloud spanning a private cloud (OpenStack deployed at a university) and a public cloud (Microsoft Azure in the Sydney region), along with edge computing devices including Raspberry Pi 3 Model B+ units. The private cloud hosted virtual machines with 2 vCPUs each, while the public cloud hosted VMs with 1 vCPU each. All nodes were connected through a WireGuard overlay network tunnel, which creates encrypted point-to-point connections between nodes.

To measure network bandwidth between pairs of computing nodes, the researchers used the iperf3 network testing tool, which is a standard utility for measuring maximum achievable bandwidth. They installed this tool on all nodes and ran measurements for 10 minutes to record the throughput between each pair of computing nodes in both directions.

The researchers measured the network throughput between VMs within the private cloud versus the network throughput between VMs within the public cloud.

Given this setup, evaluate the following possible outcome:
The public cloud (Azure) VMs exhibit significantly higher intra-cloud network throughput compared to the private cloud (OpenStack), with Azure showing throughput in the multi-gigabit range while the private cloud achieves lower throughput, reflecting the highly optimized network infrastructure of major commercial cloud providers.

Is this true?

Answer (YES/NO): NO